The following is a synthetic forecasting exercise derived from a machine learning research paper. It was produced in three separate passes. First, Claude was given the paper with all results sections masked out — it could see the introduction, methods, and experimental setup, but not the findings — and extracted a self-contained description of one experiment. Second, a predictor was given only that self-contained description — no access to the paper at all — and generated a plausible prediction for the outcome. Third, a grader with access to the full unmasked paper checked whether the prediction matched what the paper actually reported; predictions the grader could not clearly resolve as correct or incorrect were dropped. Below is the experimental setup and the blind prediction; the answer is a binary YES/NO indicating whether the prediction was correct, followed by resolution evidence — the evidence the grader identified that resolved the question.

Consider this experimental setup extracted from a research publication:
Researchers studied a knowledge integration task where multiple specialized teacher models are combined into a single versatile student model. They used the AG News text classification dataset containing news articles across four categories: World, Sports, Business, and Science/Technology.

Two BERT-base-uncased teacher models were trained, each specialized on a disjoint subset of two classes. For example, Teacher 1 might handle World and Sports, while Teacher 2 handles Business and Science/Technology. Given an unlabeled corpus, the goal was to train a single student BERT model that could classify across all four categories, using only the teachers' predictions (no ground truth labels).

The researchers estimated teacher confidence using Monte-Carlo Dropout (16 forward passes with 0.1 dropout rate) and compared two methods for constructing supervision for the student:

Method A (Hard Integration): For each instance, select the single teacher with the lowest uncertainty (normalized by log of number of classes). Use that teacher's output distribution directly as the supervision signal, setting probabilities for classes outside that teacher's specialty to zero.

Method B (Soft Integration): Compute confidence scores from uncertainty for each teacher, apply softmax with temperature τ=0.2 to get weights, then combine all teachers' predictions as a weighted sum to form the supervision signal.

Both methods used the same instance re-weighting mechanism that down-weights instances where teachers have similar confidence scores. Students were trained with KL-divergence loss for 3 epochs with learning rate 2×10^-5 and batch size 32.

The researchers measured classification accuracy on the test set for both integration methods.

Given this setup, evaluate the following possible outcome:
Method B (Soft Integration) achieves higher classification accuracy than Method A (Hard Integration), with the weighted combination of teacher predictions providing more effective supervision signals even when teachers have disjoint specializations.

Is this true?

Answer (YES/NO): YES